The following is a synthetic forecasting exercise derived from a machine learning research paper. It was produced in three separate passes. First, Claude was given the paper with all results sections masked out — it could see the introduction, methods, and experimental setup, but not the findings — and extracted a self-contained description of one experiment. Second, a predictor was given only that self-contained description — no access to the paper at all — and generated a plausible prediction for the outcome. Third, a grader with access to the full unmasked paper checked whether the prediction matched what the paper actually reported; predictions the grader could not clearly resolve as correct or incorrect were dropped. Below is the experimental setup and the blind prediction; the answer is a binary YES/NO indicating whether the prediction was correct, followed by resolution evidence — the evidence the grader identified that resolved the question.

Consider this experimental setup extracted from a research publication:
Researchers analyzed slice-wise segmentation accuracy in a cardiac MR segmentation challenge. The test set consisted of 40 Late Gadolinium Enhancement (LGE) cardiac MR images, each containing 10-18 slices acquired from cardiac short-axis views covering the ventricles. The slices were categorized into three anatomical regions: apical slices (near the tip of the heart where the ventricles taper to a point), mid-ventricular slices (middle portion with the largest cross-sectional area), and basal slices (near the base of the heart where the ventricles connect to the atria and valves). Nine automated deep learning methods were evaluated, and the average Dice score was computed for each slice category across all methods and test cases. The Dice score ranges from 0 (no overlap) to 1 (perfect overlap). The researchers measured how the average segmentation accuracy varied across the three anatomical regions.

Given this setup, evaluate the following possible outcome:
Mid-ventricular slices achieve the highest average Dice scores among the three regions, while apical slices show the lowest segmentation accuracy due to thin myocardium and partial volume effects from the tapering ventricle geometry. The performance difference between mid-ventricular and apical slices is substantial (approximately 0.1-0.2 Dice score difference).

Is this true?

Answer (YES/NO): YES